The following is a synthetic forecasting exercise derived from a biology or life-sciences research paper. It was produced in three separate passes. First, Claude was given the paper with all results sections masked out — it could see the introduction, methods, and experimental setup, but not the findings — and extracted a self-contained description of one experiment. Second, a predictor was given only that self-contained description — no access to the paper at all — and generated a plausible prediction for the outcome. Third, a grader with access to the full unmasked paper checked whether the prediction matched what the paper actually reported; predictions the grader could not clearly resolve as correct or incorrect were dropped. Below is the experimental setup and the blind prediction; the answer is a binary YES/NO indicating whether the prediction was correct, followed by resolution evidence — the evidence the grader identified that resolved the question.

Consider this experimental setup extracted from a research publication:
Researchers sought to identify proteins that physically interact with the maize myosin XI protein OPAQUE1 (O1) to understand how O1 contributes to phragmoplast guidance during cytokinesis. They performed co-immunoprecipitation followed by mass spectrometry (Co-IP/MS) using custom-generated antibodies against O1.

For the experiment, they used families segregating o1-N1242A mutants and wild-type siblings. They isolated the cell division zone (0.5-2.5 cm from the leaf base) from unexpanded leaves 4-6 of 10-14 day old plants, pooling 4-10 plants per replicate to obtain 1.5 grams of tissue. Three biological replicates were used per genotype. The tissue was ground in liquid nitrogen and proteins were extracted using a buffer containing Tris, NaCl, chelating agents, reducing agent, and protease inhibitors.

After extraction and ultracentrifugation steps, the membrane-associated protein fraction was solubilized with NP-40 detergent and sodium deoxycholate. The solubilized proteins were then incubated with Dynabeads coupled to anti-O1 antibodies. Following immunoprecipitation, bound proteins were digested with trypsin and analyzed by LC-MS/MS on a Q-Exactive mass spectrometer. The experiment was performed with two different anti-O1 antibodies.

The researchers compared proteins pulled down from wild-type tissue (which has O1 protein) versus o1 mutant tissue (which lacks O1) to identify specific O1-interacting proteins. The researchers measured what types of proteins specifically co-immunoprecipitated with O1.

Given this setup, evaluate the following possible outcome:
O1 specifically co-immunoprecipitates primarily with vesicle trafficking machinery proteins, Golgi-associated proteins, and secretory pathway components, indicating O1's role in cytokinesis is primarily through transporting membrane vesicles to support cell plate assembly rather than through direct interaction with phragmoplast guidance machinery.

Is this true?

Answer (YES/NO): NO